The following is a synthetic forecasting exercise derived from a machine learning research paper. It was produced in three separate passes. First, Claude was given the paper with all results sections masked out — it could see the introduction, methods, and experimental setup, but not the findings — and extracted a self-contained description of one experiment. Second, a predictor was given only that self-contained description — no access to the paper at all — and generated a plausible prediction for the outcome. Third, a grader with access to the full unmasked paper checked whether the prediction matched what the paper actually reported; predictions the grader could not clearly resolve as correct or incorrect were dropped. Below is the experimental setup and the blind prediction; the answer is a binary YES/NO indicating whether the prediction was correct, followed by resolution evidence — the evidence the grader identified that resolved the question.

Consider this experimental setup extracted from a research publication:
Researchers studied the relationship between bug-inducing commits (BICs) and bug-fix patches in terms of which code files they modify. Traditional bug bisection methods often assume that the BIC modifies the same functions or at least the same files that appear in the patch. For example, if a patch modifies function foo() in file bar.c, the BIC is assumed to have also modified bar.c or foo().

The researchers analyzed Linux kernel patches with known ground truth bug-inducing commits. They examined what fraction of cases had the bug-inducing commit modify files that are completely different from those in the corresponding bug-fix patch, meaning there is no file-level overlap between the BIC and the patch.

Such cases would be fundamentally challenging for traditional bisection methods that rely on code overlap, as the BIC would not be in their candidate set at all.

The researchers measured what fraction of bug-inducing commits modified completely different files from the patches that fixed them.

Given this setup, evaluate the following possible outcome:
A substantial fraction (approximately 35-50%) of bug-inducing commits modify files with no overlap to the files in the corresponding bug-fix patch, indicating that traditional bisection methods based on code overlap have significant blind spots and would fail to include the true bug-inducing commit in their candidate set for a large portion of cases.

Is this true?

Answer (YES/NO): NO